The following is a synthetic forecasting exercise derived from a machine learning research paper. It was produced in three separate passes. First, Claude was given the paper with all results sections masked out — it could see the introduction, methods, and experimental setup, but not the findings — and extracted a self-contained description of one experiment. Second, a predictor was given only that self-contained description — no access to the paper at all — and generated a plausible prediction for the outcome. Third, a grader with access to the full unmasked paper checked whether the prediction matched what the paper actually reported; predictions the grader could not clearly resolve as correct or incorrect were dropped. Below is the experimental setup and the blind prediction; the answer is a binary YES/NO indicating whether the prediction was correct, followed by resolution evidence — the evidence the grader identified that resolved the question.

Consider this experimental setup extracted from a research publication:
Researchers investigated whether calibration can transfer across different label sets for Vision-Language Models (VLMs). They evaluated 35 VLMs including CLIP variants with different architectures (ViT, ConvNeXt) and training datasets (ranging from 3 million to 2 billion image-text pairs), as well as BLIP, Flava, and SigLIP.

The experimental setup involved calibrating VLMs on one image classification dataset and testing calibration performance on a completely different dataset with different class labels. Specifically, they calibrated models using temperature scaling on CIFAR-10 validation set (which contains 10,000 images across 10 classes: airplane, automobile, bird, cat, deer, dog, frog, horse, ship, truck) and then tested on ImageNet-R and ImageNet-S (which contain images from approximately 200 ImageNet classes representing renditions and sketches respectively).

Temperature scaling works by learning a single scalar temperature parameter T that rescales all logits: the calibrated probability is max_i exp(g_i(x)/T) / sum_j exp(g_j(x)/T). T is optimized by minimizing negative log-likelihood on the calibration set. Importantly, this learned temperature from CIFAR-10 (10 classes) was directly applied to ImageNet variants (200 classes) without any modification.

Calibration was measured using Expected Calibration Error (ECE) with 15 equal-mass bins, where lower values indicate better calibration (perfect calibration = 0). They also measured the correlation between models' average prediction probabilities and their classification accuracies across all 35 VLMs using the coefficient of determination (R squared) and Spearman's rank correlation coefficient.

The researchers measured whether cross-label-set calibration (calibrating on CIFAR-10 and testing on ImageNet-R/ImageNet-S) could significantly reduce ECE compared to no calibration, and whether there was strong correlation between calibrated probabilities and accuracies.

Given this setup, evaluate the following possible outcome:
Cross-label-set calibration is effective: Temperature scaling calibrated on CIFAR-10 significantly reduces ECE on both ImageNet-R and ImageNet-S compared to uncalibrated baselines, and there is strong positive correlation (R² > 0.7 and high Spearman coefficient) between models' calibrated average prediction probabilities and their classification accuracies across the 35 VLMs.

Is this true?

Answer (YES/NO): YES